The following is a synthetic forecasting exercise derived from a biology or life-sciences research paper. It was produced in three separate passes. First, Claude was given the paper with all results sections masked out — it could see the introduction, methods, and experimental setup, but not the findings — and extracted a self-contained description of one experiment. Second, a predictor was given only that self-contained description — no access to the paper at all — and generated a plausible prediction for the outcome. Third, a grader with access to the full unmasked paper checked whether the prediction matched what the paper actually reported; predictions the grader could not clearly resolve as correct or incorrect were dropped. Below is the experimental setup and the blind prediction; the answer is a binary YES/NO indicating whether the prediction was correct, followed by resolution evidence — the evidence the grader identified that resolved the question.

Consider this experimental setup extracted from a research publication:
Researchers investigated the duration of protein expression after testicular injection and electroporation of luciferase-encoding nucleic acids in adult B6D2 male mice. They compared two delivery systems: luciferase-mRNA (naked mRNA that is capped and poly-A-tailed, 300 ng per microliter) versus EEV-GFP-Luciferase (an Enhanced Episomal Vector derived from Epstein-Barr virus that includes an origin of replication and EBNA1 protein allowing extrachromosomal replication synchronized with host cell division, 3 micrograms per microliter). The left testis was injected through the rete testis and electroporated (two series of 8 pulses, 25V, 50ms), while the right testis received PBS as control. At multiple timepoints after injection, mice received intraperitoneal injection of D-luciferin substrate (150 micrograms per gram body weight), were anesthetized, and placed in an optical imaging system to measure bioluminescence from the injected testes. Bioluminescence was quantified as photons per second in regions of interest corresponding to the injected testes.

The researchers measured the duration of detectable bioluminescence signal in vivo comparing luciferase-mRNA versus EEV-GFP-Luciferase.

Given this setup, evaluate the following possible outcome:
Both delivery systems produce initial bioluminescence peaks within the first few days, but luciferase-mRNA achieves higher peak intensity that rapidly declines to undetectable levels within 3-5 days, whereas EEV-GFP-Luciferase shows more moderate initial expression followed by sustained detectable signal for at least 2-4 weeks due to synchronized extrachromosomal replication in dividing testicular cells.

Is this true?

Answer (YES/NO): NO